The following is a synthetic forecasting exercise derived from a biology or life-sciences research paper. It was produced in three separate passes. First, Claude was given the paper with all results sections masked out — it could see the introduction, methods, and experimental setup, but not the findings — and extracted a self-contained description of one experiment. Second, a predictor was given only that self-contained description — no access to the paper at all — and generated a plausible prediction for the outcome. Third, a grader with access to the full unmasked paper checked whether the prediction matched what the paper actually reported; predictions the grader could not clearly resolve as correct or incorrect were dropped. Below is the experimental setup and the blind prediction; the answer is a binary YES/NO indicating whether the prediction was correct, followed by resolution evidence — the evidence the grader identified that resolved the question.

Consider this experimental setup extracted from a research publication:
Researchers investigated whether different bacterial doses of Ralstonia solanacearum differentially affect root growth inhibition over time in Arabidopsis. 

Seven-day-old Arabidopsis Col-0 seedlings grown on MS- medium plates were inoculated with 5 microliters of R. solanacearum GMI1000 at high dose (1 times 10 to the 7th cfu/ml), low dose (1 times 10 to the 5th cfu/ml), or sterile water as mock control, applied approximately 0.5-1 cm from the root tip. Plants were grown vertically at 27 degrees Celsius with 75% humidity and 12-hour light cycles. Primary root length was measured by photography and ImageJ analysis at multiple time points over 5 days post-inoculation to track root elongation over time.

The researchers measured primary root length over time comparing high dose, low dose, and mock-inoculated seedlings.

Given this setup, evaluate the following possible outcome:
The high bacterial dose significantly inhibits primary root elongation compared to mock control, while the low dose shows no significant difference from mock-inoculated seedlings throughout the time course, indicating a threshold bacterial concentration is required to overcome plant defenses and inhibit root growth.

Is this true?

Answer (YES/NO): NO